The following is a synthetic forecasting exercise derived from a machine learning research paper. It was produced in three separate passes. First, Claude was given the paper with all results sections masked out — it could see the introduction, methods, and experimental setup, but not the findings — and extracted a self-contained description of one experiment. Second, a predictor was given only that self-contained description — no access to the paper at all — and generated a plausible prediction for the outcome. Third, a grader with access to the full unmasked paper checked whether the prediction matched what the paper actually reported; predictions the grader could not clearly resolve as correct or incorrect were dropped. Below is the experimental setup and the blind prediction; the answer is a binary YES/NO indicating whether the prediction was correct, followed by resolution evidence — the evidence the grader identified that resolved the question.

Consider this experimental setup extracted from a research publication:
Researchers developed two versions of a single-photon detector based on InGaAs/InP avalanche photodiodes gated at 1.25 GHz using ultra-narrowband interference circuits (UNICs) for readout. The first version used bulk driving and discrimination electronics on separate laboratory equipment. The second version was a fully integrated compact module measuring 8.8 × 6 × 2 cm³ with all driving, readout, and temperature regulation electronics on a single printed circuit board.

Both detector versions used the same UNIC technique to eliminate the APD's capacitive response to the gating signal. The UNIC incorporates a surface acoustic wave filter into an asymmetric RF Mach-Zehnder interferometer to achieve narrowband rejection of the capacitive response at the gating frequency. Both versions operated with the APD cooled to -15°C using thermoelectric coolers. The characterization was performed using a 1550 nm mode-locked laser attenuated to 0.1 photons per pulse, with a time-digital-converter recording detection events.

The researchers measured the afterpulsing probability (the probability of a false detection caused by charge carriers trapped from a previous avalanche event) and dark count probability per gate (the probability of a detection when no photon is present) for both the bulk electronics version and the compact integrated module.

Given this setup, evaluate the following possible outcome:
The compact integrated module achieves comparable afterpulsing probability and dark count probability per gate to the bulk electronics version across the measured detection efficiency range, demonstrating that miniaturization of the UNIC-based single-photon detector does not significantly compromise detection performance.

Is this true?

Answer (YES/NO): NO